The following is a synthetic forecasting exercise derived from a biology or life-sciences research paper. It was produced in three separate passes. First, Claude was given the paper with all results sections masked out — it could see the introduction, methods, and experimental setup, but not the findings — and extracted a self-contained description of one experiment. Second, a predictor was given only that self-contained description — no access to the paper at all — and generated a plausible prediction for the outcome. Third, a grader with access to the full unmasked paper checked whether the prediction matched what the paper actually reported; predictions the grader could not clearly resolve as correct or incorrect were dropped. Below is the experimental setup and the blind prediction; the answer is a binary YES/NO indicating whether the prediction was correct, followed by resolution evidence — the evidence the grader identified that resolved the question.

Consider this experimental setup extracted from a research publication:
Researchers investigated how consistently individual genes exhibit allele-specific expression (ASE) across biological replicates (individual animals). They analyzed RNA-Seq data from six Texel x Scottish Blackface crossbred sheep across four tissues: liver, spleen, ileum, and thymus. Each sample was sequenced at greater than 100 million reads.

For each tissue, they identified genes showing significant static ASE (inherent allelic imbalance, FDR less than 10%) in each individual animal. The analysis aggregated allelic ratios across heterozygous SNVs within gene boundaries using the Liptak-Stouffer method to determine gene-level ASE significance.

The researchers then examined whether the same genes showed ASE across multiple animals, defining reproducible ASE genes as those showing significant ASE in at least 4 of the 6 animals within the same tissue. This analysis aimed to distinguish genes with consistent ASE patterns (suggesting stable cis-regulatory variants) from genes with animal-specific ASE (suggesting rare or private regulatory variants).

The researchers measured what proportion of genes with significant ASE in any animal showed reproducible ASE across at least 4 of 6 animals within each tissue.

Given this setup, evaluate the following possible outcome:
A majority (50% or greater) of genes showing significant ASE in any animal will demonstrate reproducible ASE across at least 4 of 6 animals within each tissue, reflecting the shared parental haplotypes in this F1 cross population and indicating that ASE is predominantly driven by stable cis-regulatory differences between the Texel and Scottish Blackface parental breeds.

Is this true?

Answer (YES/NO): NO